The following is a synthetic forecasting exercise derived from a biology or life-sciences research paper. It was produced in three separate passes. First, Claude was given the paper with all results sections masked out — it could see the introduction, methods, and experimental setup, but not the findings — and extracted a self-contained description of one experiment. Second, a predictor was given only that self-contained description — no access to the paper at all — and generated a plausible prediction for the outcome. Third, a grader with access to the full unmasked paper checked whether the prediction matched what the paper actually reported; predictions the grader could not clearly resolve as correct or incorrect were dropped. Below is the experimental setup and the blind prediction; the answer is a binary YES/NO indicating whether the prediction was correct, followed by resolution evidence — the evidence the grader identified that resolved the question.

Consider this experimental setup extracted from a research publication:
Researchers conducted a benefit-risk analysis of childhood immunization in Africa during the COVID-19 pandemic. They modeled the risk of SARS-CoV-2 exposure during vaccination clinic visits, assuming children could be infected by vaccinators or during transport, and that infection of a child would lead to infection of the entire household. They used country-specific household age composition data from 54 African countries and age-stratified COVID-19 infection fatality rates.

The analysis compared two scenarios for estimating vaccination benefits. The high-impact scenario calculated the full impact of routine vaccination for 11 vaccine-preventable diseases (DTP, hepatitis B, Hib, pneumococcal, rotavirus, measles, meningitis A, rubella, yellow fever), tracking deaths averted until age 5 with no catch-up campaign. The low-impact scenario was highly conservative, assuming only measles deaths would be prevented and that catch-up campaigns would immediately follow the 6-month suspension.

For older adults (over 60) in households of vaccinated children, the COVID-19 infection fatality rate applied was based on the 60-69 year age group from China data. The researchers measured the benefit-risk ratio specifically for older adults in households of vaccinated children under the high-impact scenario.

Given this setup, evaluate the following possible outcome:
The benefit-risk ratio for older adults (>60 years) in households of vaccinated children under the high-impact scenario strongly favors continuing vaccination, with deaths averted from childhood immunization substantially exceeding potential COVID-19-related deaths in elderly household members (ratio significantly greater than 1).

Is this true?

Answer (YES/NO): YES